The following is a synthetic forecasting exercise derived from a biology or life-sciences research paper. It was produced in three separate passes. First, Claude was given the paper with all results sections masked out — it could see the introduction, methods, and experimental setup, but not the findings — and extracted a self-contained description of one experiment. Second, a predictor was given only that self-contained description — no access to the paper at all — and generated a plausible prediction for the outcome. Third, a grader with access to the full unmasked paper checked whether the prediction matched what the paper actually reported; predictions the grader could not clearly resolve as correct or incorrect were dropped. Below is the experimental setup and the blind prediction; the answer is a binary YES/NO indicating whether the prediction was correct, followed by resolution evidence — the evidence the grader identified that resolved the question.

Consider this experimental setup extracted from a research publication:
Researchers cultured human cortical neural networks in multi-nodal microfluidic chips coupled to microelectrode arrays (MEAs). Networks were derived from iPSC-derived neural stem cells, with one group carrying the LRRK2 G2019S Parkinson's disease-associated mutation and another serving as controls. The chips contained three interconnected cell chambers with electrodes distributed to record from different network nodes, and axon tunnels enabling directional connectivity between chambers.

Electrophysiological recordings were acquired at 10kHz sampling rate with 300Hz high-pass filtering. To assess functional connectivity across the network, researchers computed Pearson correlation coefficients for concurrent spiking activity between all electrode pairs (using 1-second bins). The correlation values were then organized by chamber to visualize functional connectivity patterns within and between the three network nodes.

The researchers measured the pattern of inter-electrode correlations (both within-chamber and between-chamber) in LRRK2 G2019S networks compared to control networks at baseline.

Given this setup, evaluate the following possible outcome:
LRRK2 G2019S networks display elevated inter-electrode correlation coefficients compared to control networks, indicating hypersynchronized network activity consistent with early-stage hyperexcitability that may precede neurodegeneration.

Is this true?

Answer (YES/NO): NO